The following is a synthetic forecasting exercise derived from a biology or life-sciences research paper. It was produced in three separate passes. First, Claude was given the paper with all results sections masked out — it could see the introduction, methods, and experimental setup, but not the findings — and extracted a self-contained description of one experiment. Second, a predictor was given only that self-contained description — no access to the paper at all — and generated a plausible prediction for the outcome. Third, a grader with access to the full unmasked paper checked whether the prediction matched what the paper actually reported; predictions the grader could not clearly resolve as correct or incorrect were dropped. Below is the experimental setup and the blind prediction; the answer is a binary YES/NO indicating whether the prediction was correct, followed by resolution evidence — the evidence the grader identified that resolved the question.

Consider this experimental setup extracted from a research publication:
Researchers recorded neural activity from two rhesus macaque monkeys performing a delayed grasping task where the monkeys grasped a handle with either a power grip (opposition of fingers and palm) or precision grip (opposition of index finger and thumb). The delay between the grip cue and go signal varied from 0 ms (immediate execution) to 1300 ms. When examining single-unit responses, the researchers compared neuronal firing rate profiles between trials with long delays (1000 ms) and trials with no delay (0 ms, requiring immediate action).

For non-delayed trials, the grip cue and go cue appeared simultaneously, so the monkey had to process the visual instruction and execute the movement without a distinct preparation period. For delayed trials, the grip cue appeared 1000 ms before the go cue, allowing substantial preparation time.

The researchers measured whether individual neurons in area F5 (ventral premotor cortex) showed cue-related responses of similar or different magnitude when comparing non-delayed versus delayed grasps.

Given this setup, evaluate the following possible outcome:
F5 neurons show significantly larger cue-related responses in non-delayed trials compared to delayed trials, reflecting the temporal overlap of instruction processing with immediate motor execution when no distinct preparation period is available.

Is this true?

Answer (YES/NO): NO